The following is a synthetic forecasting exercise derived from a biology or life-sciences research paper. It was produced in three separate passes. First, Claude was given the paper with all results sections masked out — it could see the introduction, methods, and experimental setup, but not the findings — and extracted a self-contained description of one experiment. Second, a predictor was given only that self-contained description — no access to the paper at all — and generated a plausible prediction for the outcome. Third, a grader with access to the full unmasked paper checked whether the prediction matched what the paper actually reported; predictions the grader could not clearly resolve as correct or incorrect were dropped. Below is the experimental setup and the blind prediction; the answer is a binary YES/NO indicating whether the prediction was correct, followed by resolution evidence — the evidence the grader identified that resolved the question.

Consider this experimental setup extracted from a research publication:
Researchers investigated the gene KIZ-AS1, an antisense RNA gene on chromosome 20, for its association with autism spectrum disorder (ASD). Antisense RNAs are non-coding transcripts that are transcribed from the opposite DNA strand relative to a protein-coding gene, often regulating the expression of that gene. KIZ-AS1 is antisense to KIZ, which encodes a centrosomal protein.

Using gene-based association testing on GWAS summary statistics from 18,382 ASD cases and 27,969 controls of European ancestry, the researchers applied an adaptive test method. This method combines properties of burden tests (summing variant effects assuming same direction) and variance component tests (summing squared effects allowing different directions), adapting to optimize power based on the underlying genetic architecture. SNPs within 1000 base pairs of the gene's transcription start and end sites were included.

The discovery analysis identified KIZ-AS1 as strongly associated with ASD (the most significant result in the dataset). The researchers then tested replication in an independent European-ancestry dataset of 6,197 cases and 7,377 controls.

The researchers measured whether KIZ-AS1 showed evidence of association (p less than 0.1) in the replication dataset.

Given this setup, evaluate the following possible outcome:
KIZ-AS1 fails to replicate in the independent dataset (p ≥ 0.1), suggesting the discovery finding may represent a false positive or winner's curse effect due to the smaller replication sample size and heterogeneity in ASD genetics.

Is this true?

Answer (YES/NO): NO